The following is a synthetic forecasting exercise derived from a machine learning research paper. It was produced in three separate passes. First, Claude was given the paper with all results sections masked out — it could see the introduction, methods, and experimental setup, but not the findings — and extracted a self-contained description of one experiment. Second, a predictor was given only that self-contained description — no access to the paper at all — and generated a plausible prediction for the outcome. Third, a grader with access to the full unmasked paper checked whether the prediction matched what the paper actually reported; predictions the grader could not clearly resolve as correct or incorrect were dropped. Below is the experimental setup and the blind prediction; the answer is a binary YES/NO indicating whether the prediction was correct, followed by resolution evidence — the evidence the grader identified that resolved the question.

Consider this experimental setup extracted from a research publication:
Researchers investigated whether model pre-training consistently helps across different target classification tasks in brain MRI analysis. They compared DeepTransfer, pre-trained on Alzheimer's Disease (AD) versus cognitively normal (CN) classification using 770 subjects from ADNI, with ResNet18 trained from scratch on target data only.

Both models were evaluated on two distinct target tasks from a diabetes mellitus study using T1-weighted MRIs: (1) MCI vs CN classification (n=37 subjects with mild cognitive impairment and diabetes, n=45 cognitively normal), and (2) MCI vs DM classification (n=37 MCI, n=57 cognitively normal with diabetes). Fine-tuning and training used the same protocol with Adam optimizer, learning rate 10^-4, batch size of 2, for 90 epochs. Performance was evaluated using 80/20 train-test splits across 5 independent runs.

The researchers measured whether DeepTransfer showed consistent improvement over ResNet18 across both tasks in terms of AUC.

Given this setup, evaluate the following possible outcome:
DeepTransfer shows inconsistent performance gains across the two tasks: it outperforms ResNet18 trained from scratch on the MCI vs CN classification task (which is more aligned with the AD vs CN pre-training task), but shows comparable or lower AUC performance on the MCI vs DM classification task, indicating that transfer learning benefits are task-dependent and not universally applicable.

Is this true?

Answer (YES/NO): YES